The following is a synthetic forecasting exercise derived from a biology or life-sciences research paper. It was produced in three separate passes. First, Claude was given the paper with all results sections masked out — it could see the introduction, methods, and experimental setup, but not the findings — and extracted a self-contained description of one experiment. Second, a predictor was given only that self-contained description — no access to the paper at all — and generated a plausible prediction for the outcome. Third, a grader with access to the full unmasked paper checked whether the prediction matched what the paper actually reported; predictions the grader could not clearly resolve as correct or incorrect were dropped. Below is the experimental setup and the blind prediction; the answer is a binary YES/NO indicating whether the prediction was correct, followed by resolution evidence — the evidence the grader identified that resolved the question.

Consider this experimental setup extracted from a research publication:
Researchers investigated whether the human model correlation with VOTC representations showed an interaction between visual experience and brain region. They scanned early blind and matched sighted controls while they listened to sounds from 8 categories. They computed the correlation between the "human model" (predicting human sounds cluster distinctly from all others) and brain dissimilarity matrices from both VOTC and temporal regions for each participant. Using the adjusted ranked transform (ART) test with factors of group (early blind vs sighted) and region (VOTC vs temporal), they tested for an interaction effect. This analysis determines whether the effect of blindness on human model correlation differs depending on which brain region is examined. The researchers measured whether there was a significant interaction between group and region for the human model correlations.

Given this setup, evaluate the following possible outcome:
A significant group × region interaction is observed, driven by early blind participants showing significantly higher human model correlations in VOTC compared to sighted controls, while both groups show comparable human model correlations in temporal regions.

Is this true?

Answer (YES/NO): YES